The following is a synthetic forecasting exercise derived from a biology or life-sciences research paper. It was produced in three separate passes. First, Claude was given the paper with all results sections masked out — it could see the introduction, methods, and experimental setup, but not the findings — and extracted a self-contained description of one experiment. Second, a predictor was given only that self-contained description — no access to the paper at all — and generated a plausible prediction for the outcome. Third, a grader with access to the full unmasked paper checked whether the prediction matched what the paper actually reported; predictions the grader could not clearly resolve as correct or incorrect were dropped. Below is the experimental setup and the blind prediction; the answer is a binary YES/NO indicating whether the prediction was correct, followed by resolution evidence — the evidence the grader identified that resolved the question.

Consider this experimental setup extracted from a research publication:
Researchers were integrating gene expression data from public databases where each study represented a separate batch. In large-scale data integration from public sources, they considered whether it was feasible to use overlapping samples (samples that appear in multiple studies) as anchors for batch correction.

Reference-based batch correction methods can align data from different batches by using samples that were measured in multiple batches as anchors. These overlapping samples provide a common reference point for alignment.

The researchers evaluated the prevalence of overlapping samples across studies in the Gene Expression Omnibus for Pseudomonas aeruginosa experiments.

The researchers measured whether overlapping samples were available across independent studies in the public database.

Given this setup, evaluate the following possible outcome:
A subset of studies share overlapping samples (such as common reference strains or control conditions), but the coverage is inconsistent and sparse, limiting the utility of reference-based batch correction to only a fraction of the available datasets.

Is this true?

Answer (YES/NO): NO